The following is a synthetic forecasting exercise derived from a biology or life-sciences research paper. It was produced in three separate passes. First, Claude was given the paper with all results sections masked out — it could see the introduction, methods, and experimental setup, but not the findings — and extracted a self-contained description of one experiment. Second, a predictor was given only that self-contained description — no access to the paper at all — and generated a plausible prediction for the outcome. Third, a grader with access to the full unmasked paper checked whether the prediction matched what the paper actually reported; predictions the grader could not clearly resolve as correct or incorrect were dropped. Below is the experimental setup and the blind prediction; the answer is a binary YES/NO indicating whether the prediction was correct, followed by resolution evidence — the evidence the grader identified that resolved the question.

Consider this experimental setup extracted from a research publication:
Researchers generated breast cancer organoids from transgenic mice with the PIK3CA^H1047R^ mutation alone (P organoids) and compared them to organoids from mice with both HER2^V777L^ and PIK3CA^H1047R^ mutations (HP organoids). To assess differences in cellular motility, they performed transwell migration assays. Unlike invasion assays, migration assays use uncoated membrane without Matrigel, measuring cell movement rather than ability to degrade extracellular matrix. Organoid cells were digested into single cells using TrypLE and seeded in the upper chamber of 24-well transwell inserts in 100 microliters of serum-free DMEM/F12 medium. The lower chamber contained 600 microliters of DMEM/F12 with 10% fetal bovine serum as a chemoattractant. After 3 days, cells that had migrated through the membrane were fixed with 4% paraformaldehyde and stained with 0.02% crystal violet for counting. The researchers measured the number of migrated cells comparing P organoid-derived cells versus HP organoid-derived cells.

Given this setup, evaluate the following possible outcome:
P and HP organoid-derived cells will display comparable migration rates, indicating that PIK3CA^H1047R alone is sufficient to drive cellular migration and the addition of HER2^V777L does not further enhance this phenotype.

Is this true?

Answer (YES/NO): NO